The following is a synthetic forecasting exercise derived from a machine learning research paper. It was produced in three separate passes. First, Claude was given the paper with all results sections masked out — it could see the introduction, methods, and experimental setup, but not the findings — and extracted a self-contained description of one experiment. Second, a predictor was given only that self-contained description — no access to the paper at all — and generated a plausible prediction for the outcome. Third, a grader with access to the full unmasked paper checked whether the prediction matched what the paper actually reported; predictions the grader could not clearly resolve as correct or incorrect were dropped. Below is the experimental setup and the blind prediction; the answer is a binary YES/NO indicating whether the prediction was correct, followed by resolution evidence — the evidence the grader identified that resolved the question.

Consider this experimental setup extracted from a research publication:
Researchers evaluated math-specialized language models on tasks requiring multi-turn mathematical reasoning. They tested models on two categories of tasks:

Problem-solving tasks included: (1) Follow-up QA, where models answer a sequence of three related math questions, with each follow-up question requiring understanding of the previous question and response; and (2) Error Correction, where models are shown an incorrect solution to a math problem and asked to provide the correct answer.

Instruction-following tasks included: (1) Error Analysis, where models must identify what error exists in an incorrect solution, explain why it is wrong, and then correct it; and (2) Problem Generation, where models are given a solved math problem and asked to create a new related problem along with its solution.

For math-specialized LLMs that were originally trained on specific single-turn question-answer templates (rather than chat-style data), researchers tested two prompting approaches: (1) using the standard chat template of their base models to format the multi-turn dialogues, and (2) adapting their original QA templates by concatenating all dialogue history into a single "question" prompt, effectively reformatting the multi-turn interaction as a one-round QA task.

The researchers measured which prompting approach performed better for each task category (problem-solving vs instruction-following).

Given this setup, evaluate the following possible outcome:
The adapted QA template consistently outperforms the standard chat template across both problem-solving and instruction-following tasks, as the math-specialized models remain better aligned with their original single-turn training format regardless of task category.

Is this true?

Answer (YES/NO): NO